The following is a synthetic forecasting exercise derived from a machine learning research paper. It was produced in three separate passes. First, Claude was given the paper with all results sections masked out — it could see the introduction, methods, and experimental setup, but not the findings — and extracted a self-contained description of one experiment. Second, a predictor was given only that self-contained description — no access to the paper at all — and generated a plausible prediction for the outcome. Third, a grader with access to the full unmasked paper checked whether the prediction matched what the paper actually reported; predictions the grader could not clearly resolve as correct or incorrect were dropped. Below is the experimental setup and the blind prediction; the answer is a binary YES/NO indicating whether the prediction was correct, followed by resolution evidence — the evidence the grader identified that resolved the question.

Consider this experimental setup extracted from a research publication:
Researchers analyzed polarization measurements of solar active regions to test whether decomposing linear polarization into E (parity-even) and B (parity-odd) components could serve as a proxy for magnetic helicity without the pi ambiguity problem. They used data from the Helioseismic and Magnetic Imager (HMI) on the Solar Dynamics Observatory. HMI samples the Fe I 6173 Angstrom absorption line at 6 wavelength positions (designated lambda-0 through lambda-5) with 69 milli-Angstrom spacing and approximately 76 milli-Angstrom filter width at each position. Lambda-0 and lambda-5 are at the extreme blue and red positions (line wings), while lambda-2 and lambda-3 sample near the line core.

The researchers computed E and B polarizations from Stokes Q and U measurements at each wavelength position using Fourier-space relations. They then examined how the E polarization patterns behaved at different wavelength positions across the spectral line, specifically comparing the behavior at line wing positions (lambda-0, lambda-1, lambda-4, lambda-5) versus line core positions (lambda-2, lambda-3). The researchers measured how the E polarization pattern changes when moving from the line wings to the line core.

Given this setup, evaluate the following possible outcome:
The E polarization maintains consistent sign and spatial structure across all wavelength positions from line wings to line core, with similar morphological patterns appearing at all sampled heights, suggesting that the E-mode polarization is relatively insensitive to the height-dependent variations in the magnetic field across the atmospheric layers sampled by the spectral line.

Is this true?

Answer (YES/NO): NO